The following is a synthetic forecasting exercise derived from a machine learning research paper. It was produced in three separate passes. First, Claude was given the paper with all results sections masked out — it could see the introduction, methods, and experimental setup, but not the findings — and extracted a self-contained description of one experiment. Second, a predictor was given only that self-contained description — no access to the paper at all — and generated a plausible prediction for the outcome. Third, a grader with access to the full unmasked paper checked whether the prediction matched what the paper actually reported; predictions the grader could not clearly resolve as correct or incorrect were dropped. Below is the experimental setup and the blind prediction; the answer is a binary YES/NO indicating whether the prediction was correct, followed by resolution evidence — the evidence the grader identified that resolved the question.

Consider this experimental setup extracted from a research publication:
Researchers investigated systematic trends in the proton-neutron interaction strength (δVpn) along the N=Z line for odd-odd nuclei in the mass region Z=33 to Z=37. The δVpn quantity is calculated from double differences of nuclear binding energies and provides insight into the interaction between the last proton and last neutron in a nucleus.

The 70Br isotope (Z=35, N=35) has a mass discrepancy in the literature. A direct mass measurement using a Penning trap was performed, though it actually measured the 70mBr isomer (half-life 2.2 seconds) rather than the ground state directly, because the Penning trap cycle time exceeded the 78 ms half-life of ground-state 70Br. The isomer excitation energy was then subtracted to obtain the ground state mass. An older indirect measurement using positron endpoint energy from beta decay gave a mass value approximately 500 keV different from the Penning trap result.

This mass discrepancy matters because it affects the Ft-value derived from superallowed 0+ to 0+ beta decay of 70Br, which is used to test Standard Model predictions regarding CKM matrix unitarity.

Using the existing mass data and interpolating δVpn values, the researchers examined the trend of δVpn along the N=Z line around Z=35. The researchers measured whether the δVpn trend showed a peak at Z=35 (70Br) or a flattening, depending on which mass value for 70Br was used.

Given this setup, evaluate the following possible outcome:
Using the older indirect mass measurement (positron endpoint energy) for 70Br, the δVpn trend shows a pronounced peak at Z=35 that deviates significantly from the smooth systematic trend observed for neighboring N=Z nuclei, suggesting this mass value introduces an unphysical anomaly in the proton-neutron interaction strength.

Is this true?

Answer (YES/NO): NO